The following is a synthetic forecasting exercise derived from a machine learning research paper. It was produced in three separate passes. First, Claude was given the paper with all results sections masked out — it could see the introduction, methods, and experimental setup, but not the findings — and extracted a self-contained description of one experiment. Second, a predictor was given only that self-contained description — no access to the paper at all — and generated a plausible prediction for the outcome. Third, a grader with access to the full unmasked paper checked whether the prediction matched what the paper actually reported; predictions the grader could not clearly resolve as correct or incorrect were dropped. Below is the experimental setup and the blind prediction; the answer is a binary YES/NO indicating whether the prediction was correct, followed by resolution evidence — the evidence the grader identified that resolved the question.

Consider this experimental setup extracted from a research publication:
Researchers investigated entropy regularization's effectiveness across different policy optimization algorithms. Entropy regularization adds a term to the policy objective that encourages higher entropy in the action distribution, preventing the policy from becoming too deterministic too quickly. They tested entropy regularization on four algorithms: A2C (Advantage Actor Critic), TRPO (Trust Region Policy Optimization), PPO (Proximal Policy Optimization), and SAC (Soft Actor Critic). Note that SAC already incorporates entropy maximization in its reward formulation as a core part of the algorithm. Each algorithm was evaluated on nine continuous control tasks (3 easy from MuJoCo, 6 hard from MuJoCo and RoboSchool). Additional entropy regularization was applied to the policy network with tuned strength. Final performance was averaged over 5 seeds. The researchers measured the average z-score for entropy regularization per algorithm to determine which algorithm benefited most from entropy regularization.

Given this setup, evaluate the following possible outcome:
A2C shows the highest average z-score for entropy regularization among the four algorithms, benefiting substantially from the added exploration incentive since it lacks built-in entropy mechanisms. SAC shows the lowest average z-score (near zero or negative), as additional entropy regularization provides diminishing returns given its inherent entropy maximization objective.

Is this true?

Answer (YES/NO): NO